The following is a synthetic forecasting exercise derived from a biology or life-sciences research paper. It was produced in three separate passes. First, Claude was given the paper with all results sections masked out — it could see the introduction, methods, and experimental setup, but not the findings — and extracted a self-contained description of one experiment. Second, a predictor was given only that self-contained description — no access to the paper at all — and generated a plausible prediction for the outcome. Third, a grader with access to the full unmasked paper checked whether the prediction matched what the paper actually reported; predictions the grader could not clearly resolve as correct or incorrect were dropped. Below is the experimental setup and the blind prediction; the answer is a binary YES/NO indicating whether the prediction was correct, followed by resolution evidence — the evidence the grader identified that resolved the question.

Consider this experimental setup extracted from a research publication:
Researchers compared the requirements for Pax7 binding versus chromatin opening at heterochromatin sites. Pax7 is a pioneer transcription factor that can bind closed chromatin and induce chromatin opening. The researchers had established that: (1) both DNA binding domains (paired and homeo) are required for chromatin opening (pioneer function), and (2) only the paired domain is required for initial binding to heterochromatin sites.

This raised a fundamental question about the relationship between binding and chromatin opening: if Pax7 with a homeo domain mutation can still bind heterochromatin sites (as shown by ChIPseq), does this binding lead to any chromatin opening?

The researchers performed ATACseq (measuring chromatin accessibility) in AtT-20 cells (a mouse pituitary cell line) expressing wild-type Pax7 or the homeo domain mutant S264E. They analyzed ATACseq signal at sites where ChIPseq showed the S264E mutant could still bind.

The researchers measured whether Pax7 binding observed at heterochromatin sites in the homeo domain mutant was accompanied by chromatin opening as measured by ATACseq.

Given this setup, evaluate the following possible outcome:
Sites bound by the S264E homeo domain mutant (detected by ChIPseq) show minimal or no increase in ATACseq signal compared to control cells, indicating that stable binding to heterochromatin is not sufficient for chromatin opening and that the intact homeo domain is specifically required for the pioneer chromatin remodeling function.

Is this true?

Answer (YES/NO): YES